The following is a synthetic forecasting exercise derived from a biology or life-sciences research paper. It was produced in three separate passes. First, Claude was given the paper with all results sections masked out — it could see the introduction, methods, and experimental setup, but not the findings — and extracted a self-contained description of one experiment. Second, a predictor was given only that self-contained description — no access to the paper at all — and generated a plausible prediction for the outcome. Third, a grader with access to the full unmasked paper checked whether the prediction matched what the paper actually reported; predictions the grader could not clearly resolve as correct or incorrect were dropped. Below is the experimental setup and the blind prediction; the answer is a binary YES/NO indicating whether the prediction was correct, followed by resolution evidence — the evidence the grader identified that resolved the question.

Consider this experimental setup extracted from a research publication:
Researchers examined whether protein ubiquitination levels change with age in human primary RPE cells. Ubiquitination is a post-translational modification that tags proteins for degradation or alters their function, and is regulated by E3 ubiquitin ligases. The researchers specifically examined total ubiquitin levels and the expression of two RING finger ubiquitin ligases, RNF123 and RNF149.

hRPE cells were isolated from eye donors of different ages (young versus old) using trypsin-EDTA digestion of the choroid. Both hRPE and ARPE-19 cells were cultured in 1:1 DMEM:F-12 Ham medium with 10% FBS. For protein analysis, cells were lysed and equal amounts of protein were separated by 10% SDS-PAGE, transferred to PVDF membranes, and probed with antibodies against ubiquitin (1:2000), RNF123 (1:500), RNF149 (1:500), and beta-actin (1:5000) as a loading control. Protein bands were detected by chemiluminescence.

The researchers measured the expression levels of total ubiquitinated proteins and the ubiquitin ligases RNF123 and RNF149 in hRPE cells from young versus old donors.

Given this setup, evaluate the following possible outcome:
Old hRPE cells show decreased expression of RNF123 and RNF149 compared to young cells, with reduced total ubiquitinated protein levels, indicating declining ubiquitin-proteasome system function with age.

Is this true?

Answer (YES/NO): NO